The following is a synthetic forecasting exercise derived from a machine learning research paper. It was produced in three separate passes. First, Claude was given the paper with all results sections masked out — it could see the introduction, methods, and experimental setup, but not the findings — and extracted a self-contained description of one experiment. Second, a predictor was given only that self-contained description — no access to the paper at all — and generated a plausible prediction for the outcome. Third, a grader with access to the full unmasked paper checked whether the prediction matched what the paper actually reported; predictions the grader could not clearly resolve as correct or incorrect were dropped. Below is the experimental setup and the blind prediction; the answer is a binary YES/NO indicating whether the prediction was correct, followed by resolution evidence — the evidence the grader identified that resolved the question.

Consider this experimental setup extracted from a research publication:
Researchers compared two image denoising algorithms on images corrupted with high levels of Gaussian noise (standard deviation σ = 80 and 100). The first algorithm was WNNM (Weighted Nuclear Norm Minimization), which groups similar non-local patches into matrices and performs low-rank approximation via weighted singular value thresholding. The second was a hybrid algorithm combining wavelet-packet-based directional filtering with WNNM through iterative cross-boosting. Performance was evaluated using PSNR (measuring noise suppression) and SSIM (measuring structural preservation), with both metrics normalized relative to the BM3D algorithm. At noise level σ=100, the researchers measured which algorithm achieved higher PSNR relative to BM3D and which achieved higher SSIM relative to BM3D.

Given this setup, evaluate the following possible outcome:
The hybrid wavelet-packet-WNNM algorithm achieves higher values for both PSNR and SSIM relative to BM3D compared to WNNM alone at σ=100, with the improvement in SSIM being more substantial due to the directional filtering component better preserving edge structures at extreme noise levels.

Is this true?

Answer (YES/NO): NO